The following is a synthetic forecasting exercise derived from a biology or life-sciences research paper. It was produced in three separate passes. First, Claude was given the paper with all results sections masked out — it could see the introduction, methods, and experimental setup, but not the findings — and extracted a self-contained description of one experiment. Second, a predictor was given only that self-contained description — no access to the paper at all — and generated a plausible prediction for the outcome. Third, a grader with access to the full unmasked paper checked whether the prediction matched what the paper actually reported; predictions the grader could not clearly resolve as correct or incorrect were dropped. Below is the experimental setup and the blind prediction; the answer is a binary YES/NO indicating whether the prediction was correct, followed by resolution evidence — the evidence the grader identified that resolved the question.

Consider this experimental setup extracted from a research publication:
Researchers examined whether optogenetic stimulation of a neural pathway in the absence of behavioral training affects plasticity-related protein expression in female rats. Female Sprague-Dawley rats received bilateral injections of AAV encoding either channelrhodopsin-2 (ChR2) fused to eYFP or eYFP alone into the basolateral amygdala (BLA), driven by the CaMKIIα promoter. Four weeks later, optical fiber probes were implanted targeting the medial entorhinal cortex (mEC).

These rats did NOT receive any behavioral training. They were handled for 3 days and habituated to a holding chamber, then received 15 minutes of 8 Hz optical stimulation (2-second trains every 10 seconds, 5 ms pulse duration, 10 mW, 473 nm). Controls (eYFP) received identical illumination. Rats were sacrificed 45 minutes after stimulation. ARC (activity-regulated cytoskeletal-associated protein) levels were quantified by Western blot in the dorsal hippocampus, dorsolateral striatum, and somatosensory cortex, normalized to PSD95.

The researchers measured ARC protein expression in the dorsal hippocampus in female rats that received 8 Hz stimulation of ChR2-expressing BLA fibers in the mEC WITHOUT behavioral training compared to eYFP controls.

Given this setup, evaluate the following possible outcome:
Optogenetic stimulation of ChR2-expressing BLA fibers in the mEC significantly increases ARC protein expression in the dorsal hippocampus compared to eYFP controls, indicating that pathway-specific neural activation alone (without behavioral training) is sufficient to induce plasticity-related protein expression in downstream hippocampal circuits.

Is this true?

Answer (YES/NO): NO